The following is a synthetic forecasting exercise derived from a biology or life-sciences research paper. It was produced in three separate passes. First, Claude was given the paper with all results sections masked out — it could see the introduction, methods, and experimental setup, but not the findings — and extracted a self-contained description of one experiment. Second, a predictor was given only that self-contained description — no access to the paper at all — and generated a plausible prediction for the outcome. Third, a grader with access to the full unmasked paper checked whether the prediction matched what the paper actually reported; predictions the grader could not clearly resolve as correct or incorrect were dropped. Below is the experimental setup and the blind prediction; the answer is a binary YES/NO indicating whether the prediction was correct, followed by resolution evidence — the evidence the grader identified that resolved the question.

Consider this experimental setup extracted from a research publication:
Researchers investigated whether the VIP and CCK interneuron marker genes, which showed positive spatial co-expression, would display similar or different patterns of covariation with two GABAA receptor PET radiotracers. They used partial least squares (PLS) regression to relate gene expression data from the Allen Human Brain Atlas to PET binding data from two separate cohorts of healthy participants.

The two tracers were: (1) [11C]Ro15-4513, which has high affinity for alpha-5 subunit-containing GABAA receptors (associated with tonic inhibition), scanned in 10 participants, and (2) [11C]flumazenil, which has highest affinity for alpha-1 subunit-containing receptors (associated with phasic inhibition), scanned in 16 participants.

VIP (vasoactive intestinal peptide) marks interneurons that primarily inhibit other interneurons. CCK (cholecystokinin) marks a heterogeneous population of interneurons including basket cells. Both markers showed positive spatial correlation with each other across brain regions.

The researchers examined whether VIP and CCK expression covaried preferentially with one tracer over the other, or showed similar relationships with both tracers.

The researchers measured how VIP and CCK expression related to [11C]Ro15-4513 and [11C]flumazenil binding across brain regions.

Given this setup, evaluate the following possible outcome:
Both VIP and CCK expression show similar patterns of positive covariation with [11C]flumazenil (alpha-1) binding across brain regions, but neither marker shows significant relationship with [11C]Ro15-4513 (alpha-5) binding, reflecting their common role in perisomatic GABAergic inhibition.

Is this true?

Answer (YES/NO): NO